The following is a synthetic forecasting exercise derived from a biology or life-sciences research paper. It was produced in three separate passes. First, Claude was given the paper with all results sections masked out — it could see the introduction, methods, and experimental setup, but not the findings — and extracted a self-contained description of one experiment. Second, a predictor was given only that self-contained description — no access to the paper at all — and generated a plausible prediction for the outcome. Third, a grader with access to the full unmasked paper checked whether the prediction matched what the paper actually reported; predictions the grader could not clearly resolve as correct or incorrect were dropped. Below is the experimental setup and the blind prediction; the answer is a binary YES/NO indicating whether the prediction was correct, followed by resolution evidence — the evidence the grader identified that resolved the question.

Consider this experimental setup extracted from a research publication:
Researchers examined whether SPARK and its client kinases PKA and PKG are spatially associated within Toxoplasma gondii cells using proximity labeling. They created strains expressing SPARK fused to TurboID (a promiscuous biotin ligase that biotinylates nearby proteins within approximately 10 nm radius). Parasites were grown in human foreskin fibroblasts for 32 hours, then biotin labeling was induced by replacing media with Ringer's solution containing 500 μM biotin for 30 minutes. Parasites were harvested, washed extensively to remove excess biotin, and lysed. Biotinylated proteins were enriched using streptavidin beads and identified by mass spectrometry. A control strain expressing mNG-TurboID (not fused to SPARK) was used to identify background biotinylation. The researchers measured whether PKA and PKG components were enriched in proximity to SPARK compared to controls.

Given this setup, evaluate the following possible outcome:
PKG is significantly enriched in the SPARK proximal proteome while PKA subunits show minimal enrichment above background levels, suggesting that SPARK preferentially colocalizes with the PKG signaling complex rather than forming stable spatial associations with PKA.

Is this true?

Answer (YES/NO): NO